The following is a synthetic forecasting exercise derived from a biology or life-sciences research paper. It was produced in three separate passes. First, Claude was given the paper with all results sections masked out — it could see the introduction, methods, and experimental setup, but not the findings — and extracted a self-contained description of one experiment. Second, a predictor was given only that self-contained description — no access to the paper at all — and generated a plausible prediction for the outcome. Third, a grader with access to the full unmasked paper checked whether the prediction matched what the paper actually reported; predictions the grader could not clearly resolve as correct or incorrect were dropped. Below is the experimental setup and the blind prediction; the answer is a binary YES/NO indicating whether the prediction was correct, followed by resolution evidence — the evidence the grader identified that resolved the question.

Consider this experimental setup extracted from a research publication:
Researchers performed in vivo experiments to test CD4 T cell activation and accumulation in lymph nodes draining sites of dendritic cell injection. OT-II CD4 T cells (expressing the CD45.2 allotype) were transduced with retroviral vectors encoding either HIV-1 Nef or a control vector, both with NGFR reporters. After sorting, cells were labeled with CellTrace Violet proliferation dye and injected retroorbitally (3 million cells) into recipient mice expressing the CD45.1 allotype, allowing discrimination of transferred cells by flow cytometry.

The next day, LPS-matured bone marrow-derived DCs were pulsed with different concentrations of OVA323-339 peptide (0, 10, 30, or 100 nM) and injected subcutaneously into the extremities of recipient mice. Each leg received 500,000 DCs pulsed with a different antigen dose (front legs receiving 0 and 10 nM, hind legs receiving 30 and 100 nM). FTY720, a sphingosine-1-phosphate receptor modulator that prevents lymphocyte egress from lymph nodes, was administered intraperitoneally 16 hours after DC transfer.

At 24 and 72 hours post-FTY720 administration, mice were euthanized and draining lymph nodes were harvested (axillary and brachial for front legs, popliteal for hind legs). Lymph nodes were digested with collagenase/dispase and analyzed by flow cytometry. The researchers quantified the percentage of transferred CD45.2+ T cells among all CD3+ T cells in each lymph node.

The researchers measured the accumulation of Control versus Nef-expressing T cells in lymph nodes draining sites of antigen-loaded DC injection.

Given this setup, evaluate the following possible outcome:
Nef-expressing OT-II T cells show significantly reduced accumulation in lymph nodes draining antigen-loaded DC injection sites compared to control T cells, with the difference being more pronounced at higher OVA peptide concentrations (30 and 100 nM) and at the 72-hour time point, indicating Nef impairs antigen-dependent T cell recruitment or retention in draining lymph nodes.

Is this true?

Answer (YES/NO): NO